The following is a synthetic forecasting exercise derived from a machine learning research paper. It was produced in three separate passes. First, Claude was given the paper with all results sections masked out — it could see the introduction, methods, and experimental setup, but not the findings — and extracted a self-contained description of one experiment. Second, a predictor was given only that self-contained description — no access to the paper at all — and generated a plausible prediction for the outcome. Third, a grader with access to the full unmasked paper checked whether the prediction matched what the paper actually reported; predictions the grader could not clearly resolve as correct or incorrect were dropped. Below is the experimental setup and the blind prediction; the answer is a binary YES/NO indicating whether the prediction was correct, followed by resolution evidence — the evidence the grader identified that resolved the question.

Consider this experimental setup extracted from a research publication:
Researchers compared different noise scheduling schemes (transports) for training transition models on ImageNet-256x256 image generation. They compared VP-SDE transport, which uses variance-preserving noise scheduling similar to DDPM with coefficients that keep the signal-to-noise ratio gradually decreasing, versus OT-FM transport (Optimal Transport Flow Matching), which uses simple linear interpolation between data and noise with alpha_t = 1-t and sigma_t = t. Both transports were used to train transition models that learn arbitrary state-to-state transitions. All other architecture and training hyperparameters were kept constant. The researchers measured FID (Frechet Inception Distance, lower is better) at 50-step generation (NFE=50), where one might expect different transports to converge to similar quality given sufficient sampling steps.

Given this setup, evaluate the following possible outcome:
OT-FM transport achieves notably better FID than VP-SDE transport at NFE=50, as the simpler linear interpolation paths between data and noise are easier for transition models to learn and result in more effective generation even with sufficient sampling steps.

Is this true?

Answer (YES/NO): YES